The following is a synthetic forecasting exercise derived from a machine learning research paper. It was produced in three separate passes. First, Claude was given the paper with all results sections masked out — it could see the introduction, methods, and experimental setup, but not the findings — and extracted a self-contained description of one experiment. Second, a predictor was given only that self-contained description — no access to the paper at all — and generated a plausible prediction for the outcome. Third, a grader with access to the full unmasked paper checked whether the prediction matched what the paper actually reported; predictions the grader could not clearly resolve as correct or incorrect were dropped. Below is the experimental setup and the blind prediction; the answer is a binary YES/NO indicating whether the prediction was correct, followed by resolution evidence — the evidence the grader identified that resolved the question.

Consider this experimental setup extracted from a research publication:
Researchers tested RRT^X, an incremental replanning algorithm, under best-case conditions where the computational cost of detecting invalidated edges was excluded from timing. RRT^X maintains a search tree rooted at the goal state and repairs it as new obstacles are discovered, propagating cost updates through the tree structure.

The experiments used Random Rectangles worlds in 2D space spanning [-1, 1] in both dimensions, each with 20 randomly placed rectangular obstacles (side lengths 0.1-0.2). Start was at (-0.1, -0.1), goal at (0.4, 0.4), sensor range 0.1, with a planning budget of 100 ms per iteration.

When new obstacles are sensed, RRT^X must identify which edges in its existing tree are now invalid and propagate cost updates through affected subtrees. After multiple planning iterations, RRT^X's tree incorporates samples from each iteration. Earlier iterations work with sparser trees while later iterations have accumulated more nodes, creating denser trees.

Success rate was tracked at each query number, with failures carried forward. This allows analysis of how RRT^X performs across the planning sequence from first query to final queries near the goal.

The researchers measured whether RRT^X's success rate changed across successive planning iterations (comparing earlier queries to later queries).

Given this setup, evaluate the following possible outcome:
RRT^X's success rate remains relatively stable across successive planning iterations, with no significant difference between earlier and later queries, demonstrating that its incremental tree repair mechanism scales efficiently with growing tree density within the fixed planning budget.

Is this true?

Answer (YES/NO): NO